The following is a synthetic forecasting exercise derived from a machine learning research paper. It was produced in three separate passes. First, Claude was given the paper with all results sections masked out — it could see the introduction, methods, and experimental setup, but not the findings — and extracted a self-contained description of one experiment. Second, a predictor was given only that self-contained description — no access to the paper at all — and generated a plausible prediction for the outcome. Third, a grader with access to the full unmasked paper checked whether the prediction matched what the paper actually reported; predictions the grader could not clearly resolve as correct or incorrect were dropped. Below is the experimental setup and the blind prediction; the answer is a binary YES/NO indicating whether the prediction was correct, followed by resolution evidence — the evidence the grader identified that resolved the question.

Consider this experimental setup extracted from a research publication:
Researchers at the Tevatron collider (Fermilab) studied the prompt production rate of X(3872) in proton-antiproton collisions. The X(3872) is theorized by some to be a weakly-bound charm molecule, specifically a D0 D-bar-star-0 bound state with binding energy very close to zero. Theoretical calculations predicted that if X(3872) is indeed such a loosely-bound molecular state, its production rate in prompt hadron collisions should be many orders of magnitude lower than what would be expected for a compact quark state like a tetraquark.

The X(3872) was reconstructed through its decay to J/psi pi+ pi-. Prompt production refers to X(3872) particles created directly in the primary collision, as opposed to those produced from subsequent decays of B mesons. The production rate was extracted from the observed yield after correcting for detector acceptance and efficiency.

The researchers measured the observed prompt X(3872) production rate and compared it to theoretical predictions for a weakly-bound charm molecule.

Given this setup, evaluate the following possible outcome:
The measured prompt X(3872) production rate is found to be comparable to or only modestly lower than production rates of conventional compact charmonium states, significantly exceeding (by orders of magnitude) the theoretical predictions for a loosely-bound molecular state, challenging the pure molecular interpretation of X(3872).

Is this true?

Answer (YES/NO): YES